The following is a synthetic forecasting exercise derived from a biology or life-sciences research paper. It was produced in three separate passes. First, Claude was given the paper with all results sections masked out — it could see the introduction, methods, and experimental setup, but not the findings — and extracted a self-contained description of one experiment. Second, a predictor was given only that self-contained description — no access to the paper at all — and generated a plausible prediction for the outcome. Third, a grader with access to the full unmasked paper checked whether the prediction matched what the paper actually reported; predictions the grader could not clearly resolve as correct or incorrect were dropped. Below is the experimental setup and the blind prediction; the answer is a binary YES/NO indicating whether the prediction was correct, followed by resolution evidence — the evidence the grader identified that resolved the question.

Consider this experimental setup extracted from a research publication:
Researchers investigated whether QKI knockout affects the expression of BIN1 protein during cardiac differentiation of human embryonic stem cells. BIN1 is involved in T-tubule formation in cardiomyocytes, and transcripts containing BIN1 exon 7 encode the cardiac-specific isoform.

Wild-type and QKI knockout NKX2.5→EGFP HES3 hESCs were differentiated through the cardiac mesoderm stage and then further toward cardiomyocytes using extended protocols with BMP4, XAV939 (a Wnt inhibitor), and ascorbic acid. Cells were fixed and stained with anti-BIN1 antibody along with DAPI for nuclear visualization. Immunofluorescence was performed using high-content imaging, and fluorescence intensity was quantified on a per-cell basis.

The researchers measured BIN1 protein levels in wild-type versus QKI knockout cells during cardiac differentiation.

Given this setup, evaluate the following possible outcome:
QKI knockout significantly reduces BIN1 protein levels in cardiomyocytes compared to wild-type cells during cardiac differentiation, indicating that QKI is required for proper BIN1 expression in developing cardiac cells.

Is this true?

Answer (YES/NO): YES